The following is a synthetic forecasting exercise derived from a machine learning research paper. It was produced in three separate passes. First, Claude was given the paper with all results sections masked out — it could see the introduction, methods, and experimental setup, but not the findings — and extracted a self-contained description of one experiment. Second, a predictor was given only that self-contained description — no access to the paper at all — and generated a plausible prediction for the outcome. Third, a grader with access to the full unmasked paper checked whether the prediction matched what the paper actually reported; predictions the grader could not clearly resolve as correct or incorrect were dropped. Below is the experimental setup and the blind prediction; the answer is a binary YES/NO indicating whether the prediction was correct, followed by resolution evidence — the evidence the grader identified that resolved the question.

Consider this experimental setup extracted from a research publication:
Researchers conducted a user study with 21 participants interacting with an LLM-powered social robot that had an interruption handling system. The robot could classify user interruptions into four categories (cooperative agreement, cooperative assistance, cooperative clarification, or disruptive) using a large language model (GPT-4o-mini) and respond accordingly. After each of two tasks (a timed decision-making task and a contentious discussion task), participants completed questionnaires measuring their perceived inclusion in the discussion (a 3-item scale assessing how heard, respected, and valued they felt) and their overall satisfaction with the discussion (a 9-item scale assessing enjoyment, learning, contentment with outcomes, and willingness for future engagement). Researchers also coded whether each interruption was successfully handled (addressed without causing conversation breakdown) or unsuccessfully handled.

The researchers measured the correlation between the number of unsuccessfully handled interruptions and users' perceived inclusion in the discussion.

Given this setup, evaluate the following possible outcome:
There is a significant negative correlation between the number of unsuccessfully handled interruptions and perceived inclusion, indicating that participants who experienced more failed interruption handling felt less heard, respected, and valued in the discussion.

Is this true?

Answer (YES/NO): YES